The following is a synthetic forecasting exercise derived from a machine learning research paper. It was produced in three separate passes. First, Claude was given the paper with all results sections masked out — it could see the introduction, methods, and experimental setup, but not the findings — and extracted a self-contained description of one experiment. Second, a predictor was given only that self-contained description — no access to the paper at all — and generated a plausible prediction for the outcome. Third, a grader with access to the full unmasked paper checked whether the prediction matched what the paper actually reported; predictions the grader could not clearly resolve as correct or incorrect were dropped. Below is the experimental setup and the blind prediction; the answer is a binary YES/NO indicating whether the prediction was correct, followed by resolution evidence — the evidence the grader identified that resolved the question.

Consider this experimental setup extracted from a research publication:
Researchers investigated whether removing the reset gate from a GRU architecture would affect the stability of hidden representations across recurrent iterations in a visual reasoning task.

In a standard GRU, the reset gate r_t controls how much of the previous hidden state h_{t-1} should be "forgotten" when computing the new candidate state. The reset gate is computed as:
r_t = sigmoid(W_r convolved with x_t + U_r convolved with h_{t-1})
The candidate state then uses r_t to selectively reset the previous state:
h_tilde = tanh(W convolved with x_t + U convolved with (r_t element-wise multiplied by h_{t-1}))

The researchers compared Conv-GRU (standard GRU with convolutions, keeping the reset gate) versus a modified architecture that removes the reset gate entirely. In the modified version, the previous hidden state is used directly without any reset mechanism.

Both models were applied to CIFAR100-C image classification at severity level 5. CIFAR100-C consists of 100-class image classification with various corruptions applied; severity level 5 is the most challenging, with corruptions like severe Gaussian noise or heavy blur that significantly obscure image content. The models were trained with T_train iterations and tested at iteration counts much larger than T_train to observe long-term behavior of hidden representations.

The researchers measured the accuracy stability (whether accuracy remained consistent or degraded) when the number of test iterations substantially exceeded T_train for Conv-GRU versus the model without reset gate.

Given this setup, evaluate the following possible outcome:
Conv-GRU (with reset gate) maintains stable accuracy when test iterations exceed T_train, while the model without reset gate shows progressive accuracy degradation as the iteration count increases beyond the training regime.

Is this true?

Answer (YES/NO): NO